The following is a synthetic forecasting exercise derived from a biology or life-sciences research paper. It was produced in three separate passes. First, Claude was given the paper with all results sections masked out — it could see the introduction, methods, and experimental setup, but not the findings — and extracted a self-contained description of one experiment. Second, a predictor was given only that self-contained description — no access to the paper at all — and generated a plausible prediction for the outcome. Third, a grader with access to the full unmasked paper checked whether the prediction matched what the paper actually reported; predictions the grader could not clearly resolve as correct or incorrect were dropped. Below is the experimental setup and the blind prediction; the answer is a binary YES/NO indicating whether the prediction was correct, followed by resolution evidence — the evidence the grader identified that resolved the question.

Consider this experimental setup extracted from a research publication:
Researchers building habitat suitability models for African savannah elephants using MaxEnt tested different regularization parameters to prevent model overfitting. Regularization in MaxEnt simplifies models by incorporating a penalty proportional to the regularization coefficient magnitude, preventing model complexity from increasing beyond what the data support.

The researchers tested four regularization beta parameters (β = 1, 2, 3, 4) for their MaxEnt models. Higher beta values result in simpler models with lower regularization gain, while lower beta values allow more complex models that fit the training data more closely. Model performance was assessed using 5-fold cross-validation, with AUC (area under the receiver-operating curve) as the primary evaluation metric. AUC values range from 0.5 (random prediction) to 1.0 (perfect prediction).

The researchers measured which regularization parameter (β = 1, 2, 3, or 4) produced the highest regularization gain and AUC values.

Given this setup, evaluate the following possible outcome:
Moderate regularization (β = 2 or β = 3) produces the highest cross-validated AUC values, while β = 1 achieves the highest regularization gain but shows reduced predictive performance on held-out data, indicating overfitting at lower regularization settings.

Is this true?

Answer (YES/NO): NO